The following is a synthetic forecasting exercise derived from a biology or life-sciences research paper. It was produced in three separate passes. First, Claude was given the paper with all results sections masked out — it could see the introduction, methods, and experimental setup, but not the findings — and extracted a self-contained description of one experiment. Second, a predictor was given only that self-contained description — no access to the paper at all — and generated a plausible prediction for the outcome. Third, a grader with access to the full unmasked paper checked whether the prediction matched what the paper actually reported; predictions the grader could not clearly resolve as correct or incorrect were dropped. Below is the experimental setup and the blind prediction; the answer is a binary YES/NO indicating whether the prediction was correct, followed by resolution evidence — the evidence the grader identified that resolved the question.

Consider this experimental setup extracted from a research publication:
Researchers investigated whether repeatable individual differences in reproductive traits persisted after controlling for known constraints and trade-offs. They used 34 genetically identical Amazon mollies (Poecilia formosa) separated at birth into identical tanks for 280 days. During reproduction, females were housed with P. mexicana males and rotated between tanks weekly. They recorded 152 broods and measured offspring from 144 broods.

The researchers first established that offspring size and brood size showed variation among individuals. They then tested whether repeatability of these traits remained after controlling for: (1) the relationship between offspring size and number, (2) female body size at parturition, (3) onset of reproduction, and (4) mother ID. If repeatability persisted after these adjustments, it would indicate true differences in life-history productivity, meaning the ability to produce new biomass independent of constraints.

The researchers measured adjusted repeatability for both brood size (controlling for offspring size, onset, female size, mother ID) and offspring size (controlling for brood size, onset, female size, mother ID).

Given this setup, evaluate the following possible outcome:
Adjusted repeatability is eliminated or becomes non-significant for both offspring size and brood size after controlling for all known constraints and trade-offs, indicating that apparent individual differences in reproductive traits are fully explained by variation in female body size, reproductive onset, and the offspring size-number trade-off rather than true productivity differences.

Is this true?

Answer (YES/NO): NO